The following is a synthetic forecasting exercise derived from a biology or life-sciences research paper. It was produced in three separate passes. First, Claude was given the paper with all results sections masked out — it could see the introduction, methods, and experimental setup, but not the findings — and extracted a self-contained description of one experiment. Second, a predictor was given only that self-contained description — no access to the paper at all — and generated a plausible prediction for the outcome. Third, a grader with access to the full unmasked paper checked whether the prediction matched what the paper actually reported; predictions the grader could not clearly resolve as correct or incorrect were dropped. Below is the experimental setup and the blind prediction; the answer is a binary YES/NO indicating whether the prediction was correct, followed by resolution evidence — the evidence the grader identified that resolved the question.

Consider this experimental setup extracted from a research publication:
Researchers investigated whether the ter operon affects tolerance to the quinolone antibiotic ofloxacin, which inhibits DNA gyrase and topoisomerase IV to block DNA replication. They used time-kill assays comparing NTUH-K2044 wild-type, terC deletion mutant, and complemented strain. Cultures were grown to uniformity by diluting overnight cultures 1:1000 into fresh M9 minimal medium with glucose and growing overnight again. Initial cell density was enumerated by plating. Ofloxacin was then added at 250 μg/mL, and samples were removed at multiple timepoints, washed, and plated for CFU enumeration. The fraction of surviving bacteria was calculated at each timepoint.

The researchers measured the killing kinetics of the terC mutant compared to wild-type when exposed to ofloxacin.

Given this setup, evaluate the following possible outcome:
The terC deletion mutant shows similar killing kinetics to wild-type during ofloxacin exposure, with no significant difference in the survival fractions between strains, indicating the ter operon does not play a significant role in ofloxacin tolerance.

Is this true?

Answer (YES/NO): NO